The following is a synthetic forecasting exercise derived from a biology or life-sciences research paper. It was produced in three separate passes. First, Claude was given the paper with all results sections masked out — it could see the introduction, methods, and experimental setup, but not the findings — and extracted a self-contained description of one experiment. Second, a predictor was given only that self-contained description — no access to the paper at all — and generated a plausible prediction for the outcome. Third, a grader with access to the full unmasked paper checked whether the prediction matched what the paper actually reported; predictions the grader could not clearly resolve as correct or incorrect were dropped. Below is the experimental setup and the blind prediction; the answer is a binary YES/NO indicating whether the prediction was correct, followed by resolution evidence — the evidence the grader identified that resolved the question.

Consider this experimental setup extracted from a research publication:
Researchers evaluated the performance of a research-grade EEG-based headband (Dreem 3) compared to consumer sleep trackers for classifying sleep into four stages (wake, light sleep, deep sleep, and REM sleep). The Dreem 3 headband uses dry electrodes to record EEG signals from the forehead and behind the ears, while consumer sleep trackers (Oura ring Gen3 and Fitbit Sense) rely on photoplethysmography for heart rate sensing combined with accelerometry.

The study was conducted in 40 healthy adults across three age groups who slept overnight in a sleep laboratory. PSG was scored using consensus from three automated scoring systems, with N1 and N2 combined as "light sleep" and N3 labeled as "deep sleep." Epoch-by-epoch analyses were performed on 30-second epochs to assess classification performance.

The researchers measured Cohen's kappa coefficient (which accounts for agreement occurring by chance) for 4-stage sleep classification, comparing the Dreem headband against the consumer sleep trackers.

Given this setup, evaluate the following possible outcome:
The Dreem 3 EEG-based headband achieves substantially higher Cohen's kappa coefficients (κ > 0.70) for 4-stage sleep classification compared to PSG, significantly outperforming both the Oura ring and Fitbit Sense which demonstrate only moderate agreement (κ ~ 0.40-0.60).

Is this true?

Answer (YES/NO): NO